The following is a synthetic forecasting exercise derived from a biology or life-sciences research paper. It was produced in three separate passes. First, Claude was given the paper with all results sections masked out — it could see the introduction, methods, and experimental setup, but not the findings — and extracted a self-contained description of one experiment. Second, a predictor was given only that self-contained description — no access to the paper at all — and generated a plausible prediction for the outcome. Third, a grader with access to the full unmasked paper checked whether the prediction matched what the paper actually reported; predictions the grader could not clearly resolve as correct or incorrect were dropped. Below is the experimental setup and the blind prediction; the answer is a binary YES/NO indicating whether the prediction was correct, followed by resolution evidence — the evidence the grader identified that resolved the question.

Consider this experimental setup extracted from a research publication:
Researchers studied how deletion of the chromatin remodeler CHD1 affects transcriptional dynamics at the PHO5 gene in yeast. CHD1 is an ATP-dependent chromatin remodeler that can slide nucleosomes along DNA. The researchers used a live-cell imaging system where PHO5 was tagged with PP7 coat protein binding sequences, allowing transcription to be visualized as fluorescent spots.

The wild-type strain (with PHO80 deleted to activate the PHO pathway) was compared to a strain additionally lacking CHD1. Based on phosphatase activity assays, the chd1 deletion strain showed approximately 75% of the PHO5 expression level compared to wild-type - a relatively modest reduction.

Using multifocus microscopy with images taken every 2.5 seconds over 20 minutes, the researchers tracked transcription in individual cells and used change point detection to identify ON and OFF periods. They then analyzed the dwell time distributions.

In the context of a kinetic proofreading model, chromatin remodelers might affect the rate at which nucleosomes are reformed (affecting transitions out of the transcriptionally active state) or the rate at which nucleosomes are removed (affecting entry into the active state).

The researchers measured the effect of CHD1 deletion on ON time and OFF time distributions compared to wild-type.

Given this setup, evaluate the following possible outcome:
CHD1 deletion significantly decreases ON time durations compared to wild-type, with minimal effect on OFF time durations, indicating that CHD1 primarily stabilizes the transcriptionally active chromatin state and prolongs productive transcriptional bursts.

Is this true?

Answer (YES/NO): NO